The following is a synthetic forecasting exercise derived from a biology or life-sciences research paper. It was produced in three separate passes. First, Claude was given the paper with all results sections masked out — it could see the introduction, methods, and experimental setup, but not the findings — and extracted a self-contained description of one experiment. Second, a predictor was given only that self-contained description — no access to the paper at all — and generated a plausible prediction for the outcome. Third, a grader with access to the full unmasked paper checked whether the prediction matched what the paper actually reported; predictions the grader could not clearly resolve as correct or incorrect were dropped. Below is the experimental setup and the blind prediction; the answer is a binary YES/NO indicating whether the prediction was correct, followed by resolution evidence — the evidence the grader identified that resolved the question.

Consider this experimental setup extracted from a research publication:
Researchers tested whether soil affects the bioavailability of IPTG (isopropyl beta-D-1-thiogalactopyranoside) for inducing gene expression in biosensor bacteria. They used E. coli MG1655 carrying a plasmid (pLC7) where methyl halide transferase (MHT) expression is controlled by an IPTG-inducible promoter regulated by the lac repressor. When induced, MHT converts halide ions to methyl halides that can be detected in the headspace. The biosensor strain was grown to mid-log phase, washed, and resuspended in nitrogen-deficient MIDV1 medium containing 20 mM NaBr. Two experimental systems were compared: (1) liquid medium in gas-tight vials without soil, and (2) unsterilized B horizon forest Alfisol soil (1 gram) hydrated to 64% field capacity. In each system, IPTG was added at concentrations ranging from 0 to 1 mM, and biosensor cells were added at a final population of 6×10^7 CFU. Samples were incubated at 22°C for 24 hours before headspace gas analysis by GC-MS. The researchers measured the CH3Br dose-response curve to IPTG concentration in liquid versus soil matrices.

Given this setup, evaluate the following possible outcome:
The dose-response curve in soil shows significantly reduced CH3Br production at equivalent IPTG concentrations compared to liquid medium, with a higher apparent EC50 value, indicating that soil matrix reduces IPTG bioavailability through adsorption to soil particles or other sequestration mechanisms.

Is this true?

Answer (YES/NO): NO